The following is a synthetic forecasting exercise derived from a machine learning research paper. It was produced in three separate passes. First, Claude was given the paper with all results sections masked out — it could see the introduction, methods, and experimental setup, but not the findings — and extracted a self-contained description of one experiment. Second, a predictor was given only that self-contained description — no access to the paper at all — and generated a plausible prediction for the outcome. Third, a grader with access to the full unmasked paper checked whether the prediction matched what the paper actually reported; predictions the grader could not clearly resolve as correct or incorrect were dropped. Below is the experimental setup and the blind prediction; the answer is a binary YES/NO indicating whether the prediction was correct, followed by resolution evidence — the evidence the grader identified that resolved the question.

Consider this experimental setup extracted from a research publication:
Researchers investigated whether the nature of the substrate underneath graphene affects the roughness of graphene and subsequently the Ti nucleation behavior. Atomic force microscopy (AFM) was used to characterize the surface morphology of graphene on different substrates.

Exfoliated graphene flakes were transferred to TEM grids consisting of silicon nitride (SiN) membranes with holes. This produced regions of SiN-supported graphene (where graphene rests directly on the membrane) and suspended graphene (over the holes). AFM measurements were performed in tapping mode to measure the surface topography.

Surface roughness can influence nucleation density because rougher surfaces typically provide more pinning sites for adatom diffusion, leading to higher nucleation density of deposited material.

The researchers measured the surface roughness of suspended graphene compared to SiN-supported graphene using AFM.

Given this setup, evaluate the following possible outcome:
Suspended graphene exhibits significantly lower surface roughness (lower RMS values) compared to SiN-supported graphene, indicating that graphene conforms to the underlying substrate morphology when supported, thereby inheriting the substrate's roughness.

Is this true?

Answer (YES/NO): YES